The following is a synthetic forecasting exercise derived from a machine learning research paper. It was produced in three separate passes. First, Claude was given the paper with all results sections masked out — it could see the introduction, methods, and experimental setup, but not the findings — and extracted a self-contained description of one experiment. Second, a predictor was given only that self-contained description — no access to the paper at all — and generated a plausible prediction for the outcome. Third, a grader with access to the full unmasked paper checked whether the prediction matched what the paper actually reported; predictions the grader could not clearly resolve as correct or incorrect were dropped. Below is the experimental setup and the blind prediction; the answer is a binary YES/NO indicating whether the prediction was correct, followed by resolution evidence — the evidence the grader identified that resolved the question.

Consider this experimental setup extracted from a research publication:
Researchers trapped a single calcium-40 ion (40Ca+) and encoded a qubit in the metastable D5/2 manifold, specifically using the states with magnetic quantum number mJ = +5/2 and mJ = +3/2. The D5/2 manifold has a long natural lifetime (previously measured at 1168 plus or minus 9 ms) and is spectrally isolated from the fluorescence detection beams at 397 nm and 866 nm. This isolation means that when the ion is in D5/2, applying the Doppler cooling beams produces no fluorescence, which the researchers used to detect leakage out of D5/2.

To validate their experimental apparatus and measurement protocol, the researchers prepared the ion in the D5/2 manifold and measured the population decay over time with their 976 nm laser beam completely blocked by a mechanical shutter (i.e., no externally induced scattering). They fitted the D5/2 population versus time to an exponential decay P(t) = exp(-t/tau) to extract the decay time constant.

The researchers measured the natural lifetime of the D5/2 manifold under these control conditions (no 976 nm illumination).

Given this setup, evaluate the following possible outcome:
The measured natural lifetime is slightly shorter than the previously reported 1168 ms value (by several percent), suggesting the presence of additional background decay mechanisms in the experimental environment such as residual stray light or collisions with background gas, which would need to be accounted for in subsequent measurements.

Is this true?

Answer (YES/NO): NO